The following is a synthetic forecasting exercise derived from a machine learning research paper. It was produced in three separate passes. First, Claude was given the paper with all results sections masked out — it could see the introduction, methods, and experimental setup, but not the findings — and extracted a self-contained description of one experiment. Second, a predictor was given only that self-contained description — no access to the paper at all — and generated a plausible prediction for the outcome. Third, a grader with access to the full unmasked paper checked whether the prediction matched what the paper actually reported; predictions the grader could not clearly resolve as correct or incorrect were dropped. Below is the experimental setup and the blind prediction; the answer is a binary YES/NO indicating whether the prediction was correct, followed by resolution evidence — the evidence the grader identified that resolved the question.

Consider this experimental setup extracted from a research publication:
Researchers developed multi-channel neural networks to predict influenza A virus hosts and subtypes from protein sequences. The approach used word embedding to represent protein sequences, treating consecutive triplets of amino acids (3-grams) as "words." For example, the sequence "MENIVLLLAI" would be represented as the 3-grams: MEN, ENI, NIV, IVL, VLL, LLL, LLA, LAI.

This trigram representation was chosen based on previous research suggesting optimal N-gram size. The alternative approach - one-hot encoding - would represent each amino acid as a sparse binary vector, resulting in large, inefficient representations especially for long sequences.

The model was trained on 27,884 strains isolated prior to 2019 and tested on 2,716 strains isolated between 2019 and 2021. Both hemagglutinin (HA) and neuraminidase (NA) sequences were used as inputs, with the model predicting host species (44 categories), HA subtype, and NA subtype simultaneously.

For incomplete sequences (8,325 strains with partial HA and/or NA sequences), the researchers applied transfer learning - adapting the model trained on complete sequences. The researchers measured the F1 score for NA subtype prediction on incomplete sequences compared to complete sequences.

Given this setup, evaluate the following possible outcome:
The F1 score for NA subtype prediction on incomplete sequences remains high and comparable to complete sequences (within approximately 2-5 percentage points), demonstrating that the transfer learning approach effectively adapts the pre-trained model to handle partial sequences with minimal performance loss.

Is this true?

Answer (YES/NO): NO